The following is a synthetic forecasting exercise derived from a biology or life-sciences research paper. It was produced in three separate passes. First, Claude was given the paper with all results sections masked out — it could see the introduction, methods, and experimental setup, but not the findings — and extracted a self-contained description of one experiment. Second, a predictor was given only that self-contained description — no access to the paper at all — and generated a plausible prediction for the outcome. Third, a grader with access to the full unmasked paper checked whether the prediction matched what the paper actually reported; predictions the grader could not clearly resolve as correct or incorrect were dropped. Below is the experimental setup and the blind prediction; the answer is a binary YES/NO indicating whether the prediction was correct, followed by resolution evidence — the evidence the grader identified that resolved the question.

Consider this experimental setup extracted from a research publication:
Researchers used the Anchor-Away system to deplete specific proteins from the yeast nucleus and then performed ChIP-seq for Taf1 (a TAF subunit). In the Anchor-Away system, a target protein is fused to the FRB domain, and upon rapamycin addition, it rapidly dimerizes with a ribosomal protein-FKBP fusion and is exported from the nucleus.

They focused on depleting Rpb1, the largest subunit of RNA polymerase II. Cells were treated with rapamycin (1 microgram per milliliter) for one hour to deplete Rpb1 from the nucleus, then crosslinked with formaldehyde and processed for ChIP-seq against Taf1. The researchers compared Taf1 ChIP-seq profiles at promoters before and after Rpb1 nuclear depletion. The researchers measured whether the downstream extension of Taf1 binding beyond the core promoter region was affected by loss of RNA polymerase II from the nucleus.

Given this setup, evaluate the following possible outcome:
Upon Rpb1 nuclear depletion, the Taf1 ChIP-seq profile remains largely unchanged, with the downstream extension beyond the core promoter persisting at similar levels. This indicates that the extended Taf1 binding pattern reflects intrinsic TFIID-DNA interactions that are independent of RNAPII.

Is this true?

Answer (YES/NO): NO